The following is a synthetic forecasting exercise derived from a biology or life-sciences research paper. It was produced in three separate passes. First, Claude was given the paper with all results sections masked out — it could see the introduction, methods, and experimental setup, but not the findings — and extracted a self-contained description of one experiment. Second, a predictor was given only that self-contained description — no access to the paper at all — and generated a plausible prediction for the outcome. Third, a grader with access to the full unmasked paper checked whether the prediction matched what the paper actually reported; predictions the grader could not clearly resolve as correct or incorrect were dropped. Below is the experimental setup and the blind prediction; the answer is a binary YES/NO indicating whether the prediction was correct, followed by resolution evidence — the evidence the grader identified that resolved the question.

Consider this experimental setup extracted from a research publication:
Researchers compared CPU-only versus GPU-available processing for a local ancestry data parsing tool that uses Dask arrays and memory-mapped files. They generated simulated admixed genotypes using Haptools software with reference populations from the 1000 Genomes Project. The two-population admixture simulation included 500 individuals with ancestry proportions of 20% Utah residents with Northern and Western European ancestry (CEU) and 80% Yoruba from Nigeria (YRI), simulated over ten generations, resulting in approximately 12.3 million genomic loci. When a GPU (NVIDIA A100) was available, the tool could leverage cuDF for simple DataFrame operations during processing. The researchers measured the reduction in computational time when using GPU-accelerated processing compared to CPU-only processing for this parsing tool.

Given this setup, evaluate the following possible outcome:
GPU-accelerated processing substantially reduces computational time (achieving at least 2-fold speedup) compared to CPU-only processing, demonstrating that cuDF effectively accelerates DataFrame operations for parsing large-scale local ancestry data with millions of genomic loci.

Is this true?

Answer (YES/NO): NO